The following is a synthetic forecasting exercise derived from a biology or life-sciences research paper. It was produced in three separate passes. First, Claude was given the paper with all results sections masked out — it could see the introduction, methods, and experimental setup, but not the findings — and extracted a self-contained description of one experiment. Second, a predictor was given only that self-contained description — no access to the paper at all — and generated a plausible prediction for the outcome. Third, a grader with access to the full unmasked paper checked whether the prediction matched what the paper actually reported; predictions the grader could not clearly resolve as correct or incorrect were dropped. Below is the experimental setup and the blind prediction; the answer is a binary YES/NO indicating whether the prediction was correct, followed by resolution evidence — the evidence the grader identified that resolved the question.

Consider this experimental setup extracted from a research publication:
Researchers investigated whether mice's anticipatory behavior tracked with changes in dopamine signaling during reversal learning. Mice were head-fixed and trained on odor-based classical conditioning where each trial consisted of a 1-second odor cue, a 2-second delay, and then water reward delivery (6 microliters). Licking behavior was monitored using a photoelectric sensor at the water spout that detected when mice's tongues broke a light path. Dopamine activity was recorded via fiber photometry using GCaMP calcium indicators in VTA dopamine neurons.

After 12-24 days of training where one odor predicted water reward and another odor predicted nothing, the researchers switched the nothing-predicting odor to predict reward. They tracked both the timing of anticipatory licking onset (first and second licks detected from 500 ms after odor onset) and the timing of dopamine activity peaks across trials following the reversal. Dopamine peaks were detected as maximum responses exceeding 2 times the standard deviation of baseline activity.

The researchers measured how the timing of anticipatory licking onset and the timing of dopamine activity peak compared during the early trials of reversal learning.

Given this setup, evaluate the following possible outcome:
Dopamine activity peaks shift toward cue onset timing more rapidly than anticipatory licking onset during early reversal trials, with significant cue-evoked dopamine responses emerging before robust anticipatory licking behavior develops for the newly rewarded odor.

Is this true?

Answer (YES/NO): YES